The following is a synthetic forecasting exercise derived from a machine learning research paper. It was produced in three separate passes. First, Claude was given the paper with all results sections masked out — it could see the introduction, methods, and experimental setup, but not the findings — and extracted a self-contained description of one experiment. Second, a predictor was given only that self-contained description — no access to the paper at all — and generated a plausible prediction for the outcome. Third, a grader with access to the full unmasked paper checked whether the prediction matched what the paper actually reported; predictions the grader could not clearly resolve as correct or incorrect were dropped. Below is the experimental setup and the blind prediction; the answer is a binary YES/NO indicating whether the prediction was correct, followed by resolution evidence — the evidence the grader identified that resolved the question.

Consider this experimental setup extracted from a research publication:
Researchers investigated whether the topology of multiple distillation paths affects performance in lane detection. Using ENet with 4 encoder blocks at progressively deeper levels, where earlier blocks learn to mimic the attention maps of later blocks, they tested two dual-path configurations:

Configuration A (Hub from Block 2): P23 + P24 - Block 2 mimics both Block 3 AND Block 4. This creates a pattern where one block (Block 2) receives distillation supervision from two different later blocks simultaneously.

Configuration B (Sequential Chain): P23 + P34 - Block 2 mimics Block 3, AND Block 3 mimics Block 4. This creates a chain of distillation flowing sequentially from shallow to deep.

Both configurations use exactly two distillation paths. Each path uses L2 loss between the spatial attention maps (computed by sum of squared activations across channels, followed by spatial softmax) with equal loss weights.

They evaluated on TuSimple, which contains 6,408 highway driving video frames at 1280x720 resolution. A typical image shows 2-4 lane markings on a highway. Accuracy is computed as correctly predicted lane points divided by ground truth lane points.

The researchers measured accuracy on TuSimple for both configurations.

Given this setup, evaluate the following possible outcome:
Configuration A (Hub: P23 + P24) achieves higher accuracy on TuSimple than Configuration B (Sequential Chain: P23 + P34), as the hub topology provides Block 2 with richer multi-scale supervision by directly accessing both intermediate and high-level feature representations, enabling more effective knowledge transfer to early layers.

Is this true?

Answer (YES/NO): NO